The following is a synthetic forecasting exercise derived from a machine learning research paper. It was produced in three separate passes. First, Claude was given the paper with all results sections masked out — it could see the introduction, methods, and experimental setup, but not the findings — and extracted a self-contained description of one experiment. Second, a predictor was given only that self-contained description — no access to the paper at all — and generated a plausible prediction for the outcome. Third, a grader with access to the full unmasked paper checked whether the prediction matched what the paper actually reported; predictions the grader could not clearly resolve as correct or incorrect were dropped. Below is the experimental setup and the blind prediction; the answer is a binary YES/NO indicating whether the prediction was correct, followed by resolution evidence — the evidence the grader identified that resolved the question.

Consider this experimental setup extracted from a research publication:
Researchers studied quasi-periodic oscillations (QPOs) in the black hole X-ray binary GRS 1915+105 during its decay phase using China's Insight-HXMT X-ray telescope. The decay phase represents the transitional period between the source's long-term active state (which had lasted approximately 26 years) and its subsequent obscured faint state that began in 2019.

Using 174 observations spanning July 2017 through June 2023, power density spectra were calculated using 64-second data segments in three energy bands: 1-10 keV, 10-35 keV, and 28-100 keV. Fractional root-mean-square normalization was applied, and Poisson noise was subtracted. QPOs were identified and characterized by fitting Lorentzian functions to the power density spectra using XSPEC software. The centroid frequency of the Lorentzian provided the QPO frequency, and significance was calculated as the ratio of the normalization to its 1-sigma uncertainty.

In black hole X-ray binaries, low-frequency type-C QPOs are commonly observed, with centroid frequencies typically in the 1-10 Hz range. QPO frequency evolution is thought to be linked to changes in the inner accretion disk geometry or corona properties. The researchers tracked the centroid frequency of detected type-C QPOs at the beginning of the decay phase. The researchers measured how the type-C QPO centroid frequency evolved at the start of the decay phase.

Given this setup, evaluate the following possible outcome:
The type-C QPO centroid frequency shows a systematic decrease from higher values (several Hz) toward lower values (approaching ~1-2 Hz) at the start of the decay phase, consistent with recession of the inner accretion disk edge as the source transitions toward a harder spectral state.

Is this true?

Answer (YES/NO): NO